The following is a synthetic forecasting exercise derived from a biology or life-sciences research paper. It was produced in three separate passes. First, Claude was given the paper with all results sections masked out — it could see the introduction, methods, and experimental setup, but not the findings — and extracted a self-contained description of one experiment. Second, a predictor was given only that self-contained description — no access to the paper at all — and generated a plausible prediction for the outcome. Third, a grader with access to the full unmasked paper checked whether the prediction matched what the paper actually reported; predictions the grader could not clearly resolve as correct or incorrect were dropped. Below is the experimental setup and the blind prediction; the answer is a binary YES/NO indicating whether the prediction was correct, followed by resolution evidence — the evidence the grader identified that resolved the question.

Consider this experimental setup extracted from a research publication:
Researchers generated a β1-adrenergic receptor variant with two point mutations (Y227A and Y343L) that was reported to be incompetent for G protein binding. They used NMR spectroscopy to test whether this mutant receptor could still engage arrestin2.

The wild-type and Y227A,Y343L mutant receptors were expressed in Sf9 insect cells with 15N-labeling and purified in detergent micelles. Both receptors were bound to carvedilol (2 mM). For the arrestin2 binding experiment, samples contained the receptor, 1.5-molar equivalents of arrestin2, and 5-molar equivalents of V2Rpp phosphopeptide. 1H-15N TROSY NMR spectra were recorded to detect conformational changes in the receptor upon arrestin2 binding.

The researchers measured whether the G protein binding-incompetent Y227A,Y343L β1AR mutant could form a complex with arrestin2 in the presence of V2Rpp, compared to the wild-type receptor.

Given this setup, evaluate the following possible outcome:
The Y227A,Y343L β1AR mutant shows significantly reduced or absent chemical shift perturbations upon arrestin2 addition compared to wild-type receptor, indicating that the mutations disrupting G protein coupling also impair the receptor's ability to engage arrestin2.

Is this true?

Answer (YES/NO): NO